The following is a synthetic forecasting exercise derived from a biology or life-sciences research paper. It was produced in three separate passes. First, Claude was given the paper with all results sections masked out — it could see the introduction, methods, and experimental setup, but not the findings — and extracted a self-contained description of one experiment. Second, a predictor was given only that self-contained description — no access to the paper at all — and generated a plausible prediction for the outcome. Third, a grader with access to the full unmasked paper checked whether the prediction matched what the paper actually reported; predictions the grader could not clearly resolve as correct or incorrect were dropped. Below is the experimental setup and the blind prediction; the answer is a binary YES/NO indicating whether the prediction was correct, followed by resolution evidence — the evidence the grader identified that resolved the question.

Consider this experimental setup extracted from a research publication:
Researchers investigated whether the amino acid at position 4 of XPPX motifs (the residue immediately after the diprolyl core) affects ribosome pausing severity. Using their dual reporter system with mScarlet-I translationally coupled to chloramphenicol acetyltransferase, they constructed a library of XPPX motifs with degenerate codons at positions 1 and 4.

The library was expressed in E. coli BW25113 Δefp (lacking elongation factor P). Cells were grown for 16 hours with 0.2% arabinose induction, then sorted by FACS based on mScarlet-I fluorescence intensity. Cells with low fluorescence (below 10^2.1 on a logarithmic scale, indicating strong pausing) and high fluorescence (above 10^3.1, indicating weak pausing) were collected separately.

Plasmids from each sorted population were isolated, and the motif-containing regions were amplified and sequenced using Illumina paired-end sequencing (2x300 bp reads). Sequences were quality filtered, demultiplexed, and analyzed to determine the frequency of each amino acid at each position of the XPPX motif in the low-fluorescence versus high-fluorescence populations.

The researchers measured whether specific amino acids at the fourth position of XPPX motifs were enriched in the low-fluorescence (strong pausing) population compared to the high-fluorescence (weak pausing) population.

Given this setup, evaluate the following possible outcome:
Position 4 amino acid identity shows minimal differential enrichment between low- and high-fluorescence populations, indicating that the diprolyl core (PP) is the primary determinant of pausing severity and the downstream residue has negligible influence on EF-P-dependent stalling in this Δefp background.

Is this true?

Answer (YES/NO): NO